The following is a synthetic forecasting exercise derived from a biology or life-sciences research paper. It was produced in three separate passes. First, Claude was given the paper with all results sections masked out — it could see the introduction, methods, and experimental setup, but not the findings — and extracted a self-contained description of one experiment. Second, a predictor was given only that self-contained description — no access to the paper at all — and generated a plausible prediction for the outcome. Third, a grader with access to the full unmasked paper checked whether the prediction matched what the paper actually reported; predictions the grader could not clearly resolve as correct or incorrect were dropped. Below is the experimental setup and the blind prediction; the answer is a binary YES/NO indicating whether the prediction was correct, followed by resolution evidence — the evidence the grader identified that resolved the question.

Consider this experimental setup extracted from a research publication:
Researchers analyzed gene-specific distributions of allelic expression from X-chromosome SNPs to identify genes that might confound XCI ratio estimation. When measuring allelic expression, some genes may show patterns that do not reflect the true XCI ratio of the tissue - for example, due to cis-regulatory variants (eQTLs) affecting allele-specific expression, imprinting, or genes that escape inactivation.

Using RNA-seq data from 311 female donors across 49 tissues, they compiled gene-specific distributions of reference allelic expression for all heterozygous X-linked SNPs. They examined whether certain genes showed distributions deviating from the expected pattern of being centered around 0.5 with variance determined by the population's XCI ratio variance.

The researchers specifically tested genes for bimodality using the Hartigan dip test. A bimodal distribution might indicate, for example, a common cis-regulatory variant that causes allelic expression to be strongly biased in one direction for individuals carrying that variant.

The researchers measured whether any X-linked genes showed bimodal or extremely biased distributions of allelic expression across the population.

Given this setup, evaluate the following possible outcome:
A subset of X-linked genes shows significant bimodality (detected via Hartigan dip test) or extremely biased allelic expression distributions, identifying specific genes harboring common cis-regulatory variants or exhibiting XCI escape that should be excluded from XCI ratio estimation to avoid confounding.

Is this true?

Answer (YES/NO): YES